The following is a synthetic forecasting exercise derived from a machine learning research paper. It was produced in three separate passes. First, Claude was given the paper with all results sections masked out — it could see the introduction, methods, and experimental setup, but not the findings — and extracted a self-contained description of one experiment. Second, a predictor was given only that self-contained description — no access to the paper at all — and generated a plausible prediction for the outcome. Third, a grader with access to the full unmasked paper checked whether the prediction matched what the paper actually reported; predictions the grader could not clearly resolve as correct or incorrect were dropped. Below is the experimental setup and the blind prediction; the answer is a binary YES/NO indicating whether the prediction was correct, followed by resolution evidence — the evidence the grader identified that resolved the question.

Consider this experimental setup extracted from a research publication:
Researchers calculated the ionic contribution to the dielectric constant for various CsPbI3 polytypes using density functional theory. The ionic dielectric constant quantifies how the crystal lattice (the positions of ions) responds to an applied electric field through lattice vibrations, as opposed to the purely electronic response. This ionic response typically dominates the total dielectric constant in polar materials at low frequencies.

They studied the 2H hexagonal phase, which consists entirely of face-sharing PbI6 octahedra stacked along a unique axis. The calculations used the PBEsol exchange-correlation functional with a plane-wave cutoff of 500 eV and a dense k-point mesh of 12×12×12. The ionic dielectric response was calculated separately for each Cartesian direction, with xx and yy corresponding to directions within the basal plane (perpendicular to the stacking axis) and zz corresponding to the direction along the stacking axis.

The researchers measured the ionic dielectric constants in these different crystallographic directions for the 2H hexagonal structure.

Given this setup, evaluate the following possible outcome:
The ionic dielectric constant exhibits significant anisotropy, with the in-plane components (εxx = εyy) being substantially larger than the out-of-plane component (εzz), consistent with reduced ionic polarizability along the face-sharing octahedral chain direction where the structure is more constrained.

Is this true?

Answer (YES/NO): NO